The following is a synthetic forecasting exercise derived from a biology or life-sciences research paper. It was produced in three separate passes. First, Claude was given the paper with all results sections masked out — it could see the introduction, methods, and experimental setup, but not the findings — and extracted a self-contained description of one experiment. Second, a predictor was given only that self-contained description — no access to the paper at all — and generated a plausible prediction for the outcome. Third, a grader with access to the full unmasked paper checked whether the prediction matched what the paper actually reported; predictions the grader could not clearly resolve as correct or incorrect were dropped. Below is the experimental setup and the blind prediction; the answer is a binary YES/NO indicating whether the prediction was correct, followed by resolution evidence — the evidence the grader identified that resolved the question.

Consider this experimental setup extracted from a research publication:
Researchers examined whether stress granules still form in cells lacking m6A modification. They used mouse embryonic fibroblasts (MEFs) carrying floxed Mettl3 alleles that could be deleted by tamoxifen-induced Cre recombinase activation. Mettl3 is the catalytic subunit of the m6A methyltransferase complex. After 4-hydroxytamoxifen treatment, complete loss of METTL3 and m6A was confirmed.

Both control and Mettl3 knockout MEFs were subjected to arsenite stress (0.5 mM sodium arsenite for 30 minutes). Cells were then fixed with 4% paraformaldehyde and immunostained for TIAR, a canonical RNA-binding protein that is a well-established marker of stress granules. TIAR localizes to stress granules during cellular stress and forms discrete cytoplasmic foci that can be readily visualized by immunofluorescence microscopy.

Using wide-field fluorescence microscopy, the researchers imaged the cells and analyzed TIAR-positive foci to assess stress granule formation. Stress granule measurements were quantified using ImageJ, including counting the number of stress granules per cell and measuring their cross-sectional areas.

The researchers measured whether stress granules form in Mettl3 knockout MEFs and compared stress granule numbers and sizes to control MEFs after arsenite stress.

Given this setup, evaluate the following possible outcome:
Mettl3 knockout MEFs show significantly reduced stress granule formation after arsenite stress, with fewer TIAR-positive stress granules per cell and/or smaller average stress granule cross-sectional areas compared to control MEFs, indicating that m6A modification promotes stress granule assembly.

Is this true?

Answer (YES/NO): NO